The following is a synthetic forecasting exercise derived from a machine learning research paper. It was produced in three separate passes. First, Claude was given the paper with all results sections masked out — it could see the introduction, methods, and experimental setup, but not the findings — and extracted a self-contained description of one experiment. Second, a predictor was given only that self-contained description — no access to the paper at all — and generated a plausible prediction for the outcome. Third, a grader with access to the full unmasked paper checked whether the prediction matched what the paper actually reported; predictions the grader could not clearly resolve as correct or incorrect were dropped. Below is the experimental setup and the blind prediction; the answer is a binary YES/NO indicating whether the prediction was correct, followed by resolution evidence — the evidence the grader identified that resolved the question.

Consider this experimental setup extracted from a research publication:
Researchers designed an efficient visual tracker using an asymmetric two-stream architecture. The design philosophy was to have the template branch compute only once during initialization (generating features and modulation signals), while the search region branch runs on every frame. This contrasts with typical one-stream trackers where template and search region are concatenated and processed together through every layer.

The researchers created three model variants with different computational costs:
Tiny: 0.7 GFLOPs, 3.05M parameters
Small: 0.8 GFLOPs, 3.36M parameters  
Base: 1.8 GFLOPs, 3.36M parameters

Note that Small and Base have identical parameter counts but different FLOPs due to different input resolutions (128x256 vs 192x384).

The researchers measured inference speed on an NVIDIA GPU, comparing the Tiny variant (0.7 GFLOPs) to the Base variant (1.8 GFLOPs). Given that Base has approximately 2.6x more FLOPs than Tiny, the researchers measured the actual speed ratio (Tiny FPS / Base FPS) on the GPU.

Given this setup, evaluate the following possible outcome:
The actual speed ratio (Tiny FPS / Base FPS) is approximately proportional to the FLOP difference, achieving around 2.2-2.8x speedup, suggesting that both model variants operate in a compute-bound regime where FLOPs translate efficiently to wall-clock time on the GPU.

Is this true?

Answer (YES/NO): NO